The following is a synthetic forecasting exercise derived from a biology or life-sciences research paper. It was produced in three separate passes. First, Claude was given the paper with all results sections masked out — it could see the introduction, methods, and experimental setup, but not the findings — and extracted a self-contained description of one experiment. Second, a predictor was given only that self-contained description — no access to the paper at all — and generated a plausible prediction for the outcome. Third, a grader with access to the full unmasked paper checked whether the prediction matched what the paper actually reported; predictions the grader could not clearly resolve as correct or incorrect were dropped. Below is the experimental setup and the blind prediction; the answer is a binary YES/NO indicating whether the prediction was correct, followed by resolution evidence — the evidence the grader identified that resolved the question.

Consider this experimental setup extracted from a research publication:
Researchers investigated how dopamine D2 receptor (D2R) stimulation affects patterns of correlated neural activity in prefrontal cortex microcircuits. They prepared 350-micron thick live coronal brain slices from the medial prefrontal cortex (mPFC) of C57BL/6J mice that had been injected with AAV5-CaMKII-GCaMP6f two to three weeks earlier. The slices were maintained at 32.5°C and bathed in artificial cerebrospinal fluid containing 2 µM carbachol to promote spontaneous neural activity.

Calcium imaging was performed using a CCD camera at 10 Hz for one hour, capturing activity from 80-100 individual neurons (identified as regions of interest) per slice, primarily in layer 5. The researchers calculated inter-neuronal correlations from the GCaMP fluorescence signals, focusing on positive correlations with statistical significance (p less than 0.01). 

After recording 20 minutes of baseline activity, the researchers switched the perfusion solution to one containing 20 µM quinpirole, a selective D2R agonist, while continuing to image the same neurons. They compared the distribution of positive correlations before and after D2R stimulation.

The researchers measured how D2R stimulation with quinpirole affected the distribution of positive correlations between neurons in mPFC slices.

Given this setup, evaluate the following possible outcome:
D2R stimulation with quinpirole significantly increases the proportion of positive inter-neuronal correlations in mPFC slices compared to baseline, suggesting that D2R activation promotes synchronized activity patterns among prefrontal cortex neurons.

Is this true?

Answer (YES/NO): YES